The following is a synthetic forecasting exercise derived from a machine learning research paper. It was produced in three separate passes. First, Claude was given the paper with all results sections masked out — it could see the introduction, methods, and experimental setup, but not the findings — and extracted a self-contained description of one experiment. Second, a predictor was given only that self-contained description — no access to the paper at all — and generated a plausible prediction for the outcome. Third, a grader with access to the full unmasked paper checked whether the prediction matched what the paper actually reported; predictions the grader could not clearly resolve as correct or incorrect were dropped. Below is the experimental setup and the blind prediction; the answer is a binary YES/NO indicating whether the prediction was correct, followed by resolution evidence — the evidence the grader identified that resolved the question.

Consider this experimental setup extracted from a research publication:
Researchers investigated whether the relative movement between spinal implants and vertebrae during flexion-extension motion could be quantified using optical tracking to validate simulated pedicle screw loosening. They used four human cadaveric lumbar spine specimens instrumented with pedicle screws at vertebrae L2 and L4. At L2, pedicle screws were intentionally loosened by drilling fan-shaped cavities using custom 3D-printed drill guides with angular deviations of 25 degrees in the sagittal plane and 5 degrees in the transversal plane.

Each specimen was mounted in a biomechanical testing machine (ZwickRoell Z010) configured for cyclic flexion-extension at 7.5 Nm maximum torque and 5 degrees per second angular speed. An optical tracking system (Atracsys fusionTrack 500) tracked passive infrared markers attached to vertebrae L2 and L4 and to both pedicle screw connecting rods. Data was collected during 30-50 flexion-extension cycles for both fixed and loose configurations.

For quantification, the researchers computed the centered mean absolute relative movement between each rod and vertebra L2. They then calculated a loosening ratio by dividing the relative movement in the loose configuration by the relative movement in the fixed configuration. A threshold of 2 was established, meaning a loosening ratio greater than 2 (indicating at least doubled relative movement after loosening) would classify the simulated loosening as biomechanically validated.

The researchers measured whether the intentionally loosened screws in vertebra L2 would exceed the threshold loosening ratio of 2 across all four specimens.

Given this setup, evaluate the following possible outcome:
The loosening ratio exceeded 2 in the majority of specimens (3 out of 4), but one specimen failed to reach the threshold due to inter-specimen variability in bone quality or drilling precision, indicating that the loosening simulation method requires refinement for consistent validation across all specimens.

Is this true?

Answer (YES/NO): NO